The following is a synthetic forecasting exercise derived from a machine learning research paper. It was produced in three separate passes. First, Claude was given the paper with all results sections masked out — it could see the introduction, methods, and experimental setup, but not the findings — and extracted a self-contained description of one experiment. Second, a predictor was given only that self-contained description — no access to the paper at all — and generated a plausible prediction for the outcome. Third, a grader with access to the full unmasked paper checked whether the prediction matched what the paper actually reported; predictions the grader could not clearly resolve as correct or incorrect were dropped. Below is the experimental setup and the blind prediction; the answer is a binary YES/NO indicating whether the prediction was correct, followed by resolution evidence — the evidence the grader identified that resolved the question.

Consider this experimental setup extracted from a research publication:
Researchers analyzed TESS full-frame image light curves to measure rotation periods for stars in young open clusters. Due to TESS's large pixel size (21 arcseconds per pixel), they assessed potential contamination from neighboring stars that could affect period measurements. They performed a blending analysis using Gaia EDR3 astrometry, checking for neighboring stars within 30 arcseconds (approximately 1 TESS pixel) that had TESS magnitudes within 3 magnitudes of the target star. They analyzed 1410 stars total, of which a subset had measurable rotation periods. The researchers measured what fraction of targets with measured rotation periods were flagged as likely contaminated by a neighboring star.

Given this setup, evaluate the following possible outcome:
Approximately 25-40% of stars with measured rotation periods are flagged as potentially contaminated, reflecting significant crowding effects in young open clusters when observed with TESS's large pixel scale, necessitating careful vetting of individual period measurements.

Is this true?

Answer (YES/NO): NO